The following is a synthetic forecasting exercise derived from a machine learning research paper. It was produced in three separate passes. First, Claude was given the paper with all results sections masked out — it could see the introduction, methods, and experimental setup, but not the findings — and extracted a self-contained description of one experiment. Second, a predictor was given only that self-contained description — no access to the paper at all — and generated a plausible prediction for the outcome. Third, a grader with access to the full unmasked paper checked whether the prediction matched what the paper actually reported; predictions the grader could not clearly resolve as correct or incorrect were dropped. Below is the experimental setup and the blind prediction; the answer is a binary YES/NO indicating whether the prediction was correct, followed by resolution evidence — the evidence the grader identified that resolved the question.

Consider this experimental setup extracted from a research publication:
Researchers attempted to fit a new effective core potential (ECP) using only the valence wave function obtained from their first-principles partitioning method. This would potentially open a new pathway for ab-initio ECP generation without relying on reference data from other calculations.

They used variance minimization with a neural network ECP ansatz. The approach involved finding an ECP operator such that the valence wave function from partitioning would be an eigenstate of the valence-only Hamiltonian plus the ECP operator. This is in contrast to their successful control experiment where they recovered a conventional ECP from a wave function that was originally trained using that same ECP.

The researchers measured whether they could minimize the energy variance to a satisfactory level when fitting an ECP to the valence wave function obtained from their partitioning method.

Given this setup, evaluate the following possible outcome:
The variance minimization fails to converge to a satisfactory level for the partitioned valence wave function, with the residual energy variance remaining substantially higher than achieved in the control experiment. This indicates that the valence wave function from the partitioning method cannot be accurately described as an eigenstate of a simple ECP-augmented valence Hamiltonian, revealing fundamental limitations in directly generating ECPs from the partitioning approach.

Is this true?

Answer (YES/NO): YES